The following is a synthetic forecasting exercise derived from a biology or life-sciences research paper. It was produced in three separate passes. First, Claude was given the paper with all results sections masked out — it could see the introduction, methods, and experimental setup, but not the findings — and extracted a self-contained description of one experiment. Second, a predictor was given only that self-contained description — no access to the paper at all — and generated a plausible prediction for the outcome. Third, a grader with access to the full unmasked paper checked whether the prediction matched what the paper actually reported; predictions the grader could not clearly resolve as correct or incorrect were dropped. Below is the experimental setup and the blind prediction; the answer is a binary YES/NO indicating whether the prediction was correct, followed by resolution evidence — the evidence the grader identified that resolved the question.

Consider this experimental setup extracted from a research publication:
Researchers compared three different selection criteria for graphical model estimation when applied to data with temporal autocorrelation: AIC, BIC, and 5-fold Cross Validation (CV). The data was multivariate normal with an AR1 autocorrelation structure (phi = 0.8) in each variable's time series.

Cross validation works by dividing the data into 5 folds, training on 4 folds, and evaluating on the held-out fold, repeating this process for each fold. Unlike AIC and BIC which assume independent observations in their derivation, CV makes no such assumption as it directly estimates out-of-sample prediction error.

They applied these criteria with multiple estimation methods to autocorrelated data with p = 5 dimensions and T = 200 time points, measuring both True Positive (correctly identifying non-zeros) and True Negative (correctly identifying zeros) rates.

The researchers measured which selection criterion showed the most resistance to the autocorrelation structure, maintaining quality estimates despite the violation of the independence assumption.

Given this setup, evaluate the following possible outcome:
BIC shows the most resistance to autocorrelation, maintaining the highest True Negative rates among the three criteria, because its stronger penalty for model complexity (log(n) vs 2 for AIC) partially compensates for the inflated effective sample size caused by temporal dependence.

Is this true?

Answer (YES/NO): NO